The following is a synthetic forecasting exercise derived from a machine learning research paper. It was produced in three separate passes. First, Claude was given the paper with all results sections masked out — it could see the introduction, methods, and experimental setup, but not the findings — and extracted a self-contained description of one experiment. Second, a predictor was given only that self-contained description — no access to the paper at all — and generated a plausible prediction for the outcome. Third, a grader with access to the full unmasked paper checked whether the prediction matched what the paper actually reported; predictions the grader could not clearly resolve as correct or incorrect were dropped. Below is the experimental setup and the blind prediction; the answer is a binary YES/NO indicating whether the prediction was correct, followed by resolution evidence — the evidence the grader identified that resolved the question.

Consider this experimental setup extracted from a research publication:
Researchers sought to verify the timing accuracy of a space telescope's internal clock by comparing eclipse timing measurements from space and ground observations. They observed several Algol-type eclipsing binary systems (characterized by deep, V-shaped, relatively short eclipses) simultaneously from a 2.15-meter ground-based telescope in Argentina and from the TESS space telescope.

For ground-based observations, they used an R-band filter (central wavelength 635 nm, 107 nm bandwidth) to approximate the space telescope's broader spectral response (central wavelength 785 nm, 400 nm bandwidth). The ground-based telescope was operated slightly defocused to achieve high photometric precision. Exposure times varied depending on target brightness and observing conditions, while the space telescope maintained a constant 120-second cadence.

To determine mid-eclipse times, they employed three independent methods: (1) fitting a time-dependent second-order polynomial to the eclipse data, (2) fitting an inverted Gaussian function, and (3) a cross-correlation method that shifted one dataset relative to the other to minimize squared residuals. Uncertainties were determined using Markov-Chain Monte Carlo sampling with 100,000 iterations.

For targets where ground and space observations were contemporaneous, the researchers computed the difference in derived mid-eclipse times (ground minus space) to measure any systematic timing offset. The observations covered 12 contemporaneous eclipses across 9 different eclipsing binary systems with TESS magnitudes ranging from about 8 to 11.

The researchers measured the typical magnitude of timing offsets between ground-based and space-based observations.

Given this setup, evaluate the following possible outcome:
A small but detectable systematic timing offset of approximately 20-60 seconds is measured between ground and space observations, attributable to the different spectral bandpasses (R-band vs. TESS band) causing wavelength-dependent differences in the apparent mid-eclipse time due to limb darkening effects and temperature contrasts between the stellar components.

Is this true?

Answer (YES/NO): NO